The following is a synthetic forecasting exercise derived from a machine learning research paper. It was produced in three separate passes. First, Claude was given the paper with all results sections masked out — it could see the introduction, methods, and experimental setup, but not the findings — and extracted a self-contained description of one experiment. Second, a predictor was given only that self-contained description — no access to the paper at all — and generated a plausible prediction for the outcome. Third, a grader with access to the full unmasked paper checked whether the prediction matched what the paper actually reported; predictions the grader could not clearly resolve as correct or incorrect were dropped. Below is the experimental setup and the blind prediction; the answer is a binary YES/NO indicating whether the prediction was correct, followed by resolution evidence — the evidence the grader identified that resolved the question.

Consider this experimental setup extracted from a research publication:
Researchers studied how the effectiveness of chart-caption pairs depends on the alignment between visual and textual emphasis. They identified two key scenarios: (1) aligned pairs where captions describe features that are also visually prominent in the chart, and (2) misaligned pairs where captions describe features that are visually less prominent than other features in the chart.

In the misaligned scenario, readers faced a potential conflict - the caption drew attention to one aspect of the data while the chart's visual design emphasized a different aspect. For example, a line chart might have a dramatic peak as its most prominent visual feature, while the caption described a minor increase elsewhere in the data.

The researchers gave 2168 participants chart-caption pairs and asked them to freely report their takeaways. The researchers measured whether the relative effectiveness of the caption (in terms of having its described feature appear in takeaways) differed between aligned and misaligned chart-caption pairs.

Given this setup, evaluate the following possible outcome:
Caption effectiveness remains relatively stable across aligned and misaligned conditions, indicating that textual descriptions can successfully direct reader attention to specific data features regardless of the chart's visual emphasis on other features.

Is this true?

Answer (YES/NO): NO